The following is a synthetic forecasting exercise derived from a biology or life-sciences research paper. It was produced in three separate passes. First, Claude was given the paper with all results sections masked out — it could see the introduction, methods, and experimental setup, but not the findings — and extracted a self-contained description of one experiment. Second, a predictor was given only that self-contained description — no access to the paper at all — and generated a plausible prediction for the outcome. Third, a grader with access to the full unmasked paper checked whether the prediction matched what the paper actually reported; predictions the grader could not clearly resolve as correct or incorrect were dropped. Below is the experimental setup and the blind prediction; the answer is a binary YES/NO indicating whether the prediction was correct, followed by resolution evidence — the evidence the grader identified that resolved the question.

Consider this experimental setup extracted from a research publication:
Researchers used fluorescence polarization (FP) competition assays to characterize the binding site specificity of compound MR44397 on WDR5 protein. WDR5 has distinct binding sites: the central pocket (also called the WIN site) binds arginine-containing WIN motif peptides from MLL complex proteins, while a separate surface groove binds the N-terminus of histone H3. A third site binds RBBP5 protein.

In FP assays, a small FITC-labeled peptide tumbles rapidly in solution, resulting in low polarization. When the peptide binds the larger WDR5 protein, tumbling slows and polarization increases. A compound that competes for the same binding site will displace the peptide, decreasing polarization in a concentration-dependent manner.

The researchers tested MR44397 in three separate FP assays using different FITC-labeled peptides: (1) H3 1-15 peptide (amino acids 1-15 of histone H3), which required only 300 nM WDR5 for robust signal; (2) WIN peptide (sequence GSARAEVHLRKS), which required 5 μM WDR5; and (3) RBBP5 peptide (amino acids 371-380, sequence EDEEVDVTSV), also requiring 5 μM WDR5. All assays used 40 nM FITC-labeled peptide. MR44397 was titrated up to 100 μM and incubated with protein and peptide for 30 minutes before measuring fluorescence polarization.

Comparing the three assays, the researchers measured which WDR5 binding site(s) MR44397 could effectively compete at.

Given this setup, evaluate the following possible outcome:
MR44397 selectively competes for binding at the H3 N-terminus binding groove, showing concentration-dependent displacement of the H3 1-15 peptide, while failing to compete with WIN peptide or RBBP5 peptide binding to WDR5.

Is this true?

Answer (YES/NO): NO